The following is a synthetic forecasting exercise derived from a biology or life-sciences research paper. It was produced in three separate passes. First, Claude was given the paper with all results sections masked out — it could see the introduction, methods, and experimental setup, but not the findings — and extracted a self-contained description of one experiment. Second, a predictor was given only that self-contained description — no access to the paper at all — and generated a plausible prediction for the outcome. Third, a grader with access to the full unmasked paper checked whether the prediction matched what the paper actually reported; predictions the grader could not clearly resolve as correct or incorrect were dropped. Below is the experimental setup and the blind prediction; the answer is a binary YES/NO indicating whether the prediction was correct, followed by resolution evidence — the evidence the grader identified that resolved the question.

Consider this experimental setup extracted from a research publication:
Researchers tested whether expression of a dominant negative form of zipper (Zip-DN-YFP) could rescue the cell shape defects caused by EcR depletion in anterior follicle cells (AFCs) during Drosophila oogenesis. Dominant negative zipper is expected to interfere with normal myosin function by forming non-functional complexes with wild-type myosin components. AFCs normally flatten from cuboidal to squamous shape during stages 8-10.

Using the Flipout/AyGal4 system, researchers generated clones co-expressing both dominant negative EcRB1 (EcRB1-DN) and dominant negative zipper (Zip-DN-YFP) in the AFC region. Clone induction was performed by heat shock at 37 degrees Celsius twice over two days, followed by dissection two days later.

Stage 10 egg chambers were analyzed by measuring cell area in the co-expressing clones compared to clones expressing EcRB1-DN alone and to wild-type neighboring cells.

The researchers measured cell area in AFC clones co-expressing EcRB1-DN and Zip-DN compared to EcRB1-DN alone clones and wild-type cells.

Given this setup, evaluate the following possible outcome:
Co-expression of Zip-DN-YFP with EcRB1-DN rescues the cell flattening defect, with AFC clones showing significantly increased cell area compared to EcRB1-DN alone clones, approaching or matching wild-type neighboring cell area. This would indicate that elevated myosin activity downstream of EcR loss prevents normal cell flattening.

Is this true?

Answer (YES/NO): NO